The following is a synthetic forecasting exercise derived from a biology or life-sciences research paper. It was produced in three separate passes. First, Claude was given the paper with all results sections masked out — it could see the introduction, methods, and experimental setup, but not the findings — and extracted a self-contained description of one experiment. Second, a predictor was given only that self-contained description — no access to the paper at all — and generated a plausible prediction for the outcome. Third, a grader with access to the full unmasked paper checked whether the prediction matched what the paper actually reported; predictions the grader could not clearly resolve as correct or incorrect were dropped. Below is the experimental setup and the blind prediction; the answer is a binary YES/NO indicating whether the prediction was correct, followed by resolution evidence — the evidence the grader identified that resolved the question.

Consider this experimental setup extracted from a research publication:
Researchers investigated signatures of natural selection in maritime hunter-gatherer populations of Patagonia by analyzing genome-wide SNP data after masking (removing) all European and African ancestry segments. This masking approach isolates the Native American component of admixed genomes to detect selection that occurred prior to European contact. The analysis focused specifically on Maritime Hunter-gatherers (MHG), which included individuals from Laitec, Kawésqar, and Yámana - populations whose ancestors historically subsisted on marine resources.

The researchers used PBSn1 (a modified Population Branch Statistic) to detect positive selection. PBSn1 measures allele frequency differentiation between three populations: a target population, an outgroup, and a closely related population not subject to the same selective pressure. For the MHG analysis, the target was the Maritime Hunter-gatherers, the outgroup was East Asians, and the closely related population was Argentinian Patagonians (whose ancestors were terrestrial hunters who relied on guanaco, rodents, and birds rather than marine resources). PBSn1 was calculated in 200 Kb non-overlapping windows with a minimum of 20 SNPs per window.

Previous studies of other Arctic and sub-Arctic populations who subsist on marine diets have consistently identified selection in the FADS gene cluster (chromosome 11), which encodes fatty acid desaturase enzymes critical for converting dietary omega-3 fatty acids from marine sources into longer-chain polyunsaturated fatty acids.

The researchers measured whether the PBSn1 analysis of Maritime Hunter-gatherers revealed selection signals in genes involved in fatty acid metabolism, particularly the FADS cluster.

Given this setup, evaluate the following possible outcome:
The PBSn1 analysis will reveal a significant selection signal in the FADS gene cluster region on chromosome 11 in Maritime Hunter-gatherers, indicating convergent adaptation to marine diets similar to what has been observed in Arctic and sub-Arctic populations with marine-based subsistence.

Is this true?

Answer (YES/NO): NO